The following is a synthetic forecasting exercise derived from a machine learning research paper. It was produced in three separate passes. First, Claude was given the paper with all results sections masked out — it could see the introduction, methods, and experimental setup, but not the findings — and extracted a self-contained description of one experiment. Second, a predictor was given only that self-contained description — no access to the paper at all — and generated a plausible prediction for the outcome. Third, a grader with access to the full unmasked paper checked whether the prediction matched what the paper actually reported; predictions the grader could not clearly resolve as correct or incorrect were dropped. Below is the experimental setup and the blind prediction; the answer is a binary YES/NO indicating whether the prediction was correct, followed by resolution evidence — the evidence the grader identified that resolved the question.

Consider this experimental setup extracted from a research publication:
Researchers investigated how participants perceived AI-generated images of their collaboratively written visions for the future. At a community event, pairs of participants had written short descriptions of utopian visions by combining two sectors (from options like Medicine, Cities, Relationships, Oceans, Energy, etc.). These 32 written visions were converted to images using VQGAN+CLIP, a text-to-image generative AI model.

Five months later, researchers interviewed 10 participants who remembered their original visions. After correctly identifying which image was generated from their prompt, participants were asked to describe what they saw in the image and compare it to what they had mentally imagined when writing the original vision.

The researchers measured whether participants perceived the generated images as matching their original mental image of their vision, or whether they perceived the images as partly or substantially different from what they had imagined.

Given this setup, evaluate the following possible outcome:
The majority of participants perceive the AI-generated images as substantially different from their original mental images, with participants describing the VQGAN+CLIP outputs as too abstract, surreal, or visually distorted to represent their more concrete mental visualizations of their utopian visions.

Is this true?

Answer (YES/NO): NO